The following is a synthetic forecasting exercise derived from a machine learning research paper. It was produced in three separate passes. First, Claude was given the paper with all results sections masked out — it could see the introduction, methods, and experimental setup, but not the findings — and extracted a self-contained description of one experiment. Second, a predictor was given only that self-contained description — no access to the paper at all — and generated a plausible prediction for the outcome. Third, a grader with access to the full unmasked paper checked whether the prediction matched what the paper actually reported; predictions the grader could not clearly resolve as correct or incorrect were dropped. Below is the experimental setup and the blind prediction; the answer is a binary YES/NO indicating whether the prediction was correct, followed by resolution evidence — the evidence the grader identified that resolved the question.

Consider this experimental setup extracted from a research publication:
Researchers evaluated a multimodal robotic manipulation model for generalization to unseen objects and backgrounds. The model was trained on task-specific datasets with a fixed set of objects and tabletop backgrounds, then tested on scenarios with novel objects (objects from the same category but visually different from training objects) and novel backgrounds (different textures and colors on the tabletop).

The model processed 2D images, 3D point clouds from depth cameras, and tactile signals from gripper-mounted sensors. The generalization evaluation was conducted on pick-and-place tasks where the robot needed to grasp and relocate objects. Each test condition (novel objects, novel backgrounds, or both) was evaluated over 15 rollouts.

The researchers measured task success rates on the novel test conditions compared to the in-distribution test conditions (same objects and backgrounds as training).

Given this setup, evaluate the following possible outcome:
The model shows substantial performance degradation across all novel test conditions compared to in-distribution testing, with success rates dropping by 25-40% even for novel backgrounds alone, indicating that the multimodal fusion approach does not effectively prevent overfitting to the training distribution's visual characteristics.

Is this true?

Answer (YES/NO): NO